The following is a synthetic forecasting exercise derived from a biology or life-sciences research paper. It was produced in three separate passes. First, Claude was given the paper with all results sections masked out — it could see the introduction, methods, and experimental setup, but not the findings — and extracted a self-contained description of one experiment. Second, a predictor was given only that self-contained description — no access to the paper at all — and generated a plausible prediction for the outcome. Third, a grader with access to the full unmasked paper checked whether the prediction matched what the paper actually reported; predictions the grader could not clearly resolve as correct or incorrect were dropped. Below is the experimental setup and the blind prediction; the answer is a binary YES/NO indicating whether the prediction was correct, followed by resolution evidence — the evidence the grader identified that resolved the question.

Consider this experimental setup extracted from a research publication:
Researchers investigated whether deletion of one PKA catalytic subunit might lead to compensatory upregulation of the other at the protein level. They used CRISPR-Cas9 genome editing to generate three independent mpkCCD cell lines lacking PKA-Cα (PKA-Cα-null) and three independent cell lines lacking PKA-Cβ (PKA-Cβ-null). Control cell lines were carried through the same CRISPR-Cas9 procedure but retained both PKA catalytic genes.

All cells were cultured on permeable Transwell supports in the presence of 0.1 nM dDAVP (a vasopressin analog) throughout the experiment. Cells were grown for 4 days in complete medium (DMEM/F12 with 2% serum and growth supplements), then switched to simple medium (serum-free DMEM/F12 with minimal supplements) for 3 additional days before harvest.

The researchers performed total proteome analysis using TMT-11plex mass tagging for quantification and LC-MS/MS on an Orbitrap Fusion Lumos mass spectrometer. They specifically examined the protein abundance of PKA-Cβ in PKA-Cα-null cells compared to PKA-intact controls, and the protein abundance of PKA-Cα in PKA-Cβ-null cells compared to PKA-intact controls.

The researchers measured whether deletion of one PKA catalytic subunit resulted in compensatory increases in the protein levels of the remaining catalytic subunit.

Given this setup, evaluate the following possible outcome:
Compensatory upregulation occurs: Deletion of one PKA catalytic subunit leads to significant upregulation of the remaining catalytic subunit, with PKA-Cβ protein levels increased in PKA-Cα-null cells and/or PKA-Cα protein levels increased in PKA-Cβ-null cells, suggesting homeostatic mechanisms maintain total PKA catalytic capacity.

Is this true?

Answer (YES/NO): YES